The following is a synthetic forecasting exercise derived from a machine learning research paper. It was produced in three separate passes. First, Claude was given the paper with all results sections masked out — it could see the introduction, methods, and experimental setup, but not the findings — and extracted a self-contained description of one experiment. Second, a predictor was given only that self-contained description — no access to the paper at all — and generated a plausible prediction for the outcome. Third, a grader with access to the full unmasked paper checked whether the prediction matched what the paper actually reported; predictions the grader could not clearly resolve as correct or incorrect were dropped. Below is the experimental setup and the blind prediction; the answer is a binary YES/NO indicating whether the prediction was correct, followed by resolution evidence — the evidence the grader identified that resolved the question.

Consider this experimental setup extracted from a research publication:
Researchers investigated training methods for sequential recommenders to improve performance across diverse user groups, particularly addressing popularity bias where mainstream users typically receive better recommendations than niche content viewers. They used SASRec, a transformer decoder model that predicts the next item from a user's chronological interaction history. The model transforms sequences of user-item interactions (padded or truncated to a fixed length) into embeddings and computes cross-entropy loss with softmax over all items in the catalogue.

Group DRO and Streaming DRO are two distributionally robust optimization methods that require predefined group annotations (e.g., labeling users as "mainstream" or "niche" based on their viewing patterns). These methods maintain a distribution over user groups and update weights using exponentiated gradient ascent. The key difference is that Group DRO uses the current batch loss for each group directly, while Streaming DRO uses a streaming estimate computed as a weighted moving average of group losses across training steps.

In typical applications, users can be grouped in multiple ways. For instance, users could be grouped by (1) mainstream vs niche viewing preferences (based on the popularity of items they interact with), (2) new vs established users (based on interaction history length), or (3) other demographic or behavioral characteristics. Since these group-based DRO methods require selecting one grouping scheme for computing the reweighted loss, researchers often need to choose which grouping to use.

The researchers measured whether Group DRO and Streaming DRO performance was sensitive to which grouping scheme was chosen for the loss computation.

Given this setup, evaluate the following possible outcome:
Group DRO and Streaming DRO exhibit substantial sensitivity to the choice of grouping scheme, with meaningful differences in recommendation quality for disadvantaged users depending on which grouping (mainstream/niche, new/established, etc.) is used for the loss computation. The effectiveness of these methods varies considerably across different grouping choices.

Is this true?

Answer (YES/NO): YES